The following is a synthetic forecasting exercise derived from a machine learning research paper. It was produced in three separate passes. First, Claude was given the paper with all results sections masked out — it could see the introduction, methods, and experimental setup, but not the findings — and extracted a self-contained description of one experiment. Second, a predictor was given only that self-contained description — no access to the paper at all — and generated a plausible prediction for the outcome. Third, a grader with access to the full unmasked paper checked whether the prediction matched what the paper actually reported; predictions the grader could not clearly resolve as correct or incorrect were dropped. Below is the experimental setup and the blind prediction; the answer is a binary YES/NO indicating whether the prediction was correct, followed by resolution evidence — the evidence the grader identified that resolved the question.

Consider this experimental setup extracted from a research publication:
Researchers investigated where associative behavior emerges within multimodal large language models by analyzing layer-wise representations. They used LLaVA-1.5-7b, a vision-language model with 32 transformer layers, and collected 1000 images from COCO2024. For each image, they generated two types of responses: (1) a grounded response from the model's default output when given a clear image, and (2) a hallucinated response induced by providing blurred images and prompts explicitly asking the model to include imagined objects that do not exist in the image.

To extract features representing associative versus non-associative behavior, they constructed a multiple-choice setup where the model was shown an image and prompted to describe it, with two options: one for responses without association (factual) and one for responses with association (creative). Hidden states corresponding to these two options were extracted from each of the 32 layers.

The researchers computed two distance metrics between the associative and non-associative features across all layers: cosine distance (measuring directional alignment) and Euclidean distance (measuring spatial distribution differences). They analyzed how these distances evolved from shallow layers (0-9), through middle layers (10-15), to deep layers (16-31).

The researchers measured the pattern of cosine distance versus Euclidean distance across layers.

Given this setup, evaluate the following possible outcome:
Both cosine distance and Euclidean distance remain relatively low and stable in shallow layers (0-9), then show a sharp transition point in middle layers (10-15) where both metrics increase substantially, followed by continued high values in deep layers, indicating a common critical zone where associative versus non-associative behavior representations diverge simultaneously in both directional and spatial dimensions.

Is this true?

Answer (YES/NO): NO